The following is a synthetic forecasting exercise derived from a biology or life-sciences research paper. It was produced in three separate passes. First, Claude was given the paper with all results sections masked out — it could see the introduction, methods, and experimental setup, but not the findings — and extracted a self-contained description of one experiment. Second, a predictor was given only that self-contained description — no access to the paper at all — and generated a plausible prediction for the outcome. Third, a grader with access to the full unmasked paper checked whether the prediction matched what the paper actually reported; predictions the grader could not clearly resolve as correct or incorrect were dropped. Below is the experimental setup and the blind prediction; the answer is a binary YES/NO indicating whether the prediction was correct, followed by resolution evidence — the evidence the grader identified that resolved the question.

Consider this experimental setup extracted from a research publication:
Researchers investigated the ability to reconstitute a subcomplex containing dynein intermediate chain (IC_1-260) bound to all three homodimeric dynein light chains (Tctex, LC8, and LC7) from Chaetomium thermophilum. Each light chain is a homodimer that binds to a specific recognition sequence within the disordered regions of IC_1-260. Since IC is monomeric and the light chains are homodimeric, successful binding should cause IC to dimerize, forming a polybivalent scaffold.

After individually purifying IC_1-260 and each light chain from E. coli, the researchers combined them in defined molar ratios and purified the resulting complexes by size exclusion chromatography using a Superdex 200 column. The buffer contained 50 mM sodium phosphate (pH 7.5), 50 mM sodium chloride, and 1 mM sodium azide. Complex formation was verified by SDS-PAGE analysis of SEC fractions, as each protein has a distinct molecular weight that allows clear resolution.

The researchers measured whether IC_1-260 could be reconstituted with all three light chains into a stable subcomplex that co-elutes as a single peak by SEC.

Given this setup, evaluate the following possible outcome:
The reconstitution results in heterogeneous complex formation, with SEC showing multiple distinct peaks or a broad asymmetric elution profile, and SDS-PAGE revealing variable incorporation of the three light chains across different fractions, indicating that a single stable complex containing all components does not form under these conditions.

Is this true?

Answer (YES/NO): NO